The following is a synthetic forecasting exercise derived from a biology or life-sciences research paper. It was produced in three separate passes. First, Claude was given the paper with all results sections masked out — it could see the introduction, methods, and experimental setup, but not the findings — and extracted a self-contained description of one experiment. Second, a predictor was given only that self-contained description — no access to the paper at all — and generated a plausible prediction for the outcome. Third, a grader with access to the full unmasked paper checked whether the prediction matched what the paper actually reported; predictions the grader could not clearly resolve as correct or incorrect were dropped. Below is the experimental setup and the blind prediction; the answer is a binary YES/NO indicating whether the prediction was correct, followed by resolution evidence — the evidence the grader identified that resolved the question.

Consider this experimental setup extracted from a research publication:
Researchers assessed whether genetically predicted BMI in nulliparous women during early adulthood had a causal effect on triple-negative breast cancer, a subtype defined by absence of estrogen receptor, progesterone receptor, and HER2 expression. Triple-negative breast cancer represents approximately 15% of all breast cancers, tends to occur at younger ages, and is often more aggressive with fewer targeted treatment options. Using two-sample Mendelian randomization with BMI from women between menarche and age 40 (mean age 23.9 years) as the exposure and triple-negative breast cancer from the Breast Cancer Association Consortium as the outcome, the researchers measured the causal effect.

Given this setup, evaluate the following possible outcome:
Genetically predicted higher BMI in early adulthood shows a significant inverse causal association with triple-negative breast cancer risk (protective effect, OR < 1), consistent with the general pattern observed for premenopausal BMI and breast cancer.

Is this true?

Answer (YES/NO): YES